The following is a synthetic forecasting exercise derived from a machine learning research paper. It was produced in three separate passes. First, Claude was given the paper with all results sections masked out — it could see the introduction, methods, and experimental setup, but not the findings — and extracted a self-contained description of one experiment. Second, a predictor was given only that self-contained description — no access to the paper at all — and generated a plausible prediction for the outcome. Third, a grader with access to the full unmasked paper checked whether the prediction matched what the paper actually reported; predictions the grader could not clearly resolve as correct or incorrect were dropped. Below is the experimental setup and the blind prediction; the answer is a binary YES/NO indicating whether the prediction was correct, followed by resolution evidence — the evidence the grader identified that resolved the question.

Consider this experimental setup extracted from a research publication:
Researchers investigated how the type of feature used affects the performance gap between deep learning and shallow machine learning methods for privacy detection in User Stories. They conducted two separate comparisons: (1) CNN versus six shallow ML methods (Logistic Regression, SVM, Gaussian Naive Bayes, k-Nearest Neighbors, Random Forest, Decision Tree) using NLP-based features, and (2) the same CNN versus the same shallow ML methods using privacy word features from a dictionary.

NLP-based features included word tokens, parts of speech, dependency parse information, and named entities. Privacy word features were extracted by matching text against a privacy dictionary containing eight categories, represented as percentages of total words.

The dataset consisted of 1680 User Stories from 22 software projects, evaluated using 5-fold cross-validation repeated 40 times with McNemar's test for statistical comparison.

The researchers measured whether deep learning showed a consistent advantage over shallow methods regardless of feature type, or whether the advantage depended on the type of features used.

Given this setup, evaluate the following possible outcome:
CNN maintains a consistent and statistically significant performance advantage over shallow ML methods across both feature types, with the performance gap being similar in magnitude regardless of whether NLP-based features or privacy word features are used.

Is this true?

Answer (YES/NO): NO